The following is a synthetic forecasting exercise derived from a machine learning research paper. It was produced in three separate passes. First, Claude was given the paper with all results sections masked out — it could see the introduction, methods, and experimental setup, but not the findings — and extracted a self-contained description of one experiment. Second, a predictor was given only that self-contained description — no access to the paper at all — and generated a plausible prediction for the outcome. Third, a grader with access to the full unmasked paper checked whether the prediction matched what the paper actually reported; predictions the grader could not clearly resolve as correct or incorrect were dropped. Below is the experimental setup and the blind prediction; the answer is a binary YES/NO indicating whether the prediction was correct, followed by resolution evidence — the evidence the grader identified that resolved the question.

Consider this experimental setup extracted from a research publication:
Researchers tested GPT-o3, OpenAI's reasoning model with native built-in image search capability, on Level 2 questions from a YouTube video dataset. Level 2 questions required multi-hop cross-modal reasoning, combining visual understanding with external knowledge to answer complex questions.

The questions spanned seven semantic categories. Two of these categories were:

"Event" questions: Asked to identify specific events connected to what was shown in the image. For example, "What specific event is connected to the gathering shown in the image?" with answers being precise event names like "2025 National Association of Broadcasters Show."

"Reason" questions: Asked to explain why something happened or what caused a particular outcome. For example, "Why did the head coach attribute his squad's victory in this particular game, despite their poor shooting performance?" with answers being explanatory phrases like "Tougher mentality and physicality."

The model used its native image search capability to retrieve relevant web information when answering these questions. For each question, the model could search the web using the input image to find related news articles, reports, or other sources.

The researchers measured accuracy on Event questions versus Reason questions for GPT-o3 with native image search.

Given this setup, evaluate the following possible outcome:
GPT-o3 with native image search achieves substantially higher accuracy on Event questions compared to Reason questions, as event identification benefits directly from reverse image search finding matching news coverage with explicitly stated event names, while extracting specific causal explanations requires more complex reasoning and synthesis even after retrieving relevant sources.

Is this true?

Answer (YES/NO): NO